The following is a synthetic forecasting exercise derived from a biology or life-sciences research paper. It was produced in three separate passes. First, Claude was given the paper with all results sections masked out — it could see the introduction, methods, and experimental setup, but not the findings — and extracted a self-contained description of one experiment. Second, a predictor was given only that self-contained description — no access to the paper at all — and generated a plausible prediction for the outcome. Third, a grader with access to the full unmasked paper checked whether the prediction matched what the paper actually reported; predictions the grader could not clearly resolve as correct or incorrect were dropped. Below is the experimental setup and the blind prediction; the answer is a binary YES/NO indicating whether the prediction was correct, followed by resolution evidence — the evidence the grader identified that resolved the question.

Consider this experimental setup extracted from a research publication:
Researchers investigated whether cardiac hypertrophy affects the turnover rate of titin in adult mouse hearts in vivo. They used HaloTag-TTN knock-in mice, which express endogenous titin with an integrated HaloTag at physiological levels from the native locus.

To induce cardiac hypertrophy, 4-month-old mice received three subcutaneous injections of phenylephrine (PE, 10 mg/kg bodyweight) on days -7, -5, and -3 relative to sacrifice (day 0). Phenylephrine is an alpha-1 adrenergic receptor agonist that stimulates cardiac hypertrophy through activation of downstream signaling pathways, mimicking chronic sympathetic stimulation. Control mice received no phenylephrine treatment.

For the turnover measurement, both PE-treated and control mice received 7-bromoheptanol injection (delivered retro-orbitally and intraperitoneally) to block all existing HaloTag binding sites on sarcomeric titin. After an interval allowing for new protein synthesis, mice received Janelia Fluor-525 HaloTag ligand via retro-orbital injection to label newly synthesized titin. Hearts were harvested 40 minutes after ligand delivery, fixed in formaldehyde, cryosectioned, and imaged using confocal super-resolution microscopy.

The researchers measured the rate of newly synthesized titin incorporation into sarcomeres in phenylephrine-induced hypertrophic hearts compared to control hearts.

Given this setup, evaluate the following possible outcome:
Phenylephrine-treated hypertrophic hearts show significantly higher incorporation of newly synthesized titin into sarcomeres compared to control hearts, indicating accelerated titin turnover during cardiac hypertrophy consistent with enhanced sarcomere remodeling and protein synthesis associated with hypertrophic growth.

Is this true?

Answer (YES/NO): NO